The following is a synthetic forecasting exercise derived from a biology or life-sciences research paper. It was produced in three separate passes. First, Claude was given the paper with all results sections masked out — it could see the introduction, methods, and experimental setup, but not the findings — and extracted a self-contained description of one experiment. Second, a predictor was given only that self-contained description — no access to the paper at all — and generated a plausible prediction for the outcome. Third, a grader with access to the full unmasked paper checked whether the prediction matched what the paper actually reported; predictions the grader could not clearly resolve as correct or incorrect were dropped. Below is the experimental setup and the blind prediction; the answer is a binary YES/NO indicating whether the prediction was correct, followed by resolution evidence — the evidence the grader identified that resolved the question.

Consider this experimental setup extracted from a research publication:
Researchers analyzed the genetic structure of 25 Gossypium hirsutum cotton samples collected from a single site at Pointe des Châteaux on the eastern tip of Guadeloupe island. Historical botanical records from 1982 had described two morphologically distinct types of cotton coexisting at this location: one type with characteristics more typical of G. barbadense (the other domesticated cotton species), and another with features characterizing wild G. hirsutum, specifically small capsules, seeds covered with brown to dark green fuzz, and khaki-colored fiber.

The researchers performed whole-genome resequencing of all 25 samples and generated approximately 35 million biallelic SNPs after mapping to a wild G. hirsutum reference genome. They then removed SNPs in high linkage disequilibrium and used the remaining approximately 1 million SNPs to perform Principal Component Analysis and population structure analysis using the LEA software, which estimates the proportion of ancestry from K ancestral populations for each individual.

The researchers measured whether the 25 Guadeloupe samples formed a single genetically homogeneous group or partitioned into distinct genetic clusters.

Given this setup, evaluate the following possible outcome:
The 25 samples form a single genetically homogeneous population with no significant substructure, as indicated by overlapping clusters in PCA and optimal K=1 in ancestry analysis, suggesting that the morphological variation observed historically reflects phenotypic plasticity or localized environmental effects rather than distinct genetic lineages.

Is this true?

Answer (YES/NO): NO